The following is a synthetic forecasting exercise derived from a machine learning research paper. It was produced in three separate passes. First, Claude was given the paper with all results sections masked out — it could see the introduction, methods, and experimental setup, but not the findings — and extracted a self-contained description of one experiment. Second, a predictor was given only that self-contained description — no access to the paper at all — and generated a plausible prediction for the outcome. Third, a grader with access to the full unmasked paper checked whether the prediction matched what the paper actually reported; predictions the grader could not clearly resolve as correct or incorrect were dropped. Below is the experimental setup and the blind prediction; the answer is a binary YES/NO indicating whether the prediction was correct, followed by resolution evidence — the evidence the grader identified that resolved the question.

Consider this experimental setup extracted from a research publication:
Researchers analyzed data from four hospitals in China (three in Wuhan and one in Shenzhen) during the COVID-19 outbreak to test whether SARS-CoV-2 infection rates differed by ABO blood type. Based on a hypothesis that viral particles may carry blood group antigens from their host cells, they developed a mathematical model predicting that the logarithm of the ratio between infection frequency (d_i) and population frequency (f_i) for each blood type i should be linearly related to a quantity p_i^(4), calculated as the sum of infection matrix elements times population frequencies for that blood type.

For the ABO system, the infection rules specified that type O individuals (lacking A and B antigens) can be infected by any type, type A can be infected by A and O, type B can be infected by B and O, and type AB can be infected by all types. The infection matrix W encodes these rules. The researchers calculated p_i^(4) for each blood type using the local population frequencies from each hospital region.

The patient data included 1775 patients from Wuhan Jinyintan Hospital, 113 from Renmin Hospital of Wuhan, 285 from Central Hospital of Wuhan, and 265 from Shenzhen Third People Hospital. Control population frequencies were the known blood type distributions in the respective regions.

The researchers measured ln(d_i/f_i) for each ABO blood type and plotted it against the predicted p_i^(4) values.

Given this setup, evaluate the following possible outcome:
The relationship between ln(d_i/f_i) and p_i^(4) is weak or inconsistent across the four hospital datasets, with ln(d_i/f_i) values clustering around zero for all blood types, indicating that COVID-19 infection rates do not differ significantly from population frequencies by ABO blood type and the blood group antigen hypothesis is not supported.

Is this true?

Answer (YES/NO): NO